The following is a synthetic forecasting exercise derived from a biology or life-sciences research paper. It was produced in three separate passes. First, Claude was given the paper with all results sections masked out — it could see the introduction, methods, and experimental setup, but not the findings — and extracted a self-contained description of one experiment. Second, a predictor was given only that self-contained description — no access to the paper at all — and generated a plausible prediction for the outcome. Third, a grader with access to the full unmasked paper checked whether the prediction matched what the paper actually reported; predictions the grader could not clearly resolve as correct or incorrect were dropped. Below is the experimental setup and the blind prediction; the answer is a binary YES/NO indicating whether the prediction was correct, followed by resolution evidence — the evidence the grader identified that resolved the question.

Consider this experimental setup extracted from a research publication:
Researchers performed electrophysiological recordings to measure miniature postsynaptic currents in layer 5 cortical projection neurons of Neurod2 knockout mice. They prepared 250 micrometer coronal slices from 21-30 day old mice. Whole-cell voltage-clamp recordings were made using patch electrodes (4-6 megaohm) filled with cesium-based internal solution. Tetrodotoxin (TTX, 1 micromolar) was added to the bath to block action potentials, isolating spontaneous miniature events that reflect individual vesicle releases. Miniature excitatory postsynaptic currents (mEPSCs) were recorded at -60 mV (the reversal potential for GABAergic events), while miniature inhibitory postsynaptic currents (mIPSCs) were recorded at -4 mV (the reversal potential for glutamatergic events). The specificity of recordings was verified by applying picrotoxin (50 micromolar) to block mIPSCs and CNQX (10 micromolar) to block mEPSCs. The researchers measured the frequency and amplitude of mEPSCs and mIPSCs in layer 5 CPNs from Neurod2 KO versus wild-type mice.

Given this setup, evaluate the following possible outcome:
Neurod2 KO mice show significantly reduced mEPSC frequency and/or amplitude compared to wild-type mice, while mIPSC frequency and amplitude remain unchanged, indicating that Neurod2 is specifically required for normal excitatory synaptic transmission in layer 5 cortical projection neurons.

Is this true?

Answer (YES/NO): NO